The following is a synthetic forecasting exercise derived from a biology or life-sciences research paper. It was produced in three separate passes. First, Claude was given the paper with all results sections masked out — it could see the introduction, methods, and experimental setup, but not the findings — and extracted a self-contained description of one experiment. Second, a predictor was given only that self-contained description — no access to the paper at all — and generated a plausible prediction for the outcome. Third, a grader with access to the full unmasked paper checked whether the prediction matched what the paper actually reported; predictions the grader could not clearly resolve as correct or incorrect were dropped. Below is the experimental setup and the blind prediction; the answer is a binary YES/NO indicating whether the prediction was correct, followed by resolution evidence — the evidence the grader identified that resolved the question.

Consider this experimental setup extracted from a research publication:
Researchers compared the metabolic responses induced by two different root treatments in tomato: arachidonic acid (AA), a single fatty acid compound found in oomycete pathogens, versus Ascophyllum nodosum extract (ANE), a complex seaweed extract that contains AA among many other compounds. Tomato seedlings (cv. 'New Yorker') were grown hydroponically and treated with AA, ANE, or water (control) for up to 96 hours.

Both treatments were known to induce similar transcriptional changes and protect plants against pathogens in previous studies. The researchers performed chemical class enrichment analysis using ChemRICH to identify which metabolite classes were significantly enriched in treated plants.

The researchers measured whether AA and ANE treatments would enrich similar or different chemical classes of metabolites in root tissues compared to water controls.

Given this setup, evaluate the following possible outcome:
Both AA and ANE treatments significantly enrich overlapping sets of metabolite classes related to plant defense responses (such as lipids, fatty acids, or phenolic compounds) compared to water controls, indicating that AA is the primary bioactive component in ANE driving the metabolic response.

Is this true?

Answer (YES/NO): NO